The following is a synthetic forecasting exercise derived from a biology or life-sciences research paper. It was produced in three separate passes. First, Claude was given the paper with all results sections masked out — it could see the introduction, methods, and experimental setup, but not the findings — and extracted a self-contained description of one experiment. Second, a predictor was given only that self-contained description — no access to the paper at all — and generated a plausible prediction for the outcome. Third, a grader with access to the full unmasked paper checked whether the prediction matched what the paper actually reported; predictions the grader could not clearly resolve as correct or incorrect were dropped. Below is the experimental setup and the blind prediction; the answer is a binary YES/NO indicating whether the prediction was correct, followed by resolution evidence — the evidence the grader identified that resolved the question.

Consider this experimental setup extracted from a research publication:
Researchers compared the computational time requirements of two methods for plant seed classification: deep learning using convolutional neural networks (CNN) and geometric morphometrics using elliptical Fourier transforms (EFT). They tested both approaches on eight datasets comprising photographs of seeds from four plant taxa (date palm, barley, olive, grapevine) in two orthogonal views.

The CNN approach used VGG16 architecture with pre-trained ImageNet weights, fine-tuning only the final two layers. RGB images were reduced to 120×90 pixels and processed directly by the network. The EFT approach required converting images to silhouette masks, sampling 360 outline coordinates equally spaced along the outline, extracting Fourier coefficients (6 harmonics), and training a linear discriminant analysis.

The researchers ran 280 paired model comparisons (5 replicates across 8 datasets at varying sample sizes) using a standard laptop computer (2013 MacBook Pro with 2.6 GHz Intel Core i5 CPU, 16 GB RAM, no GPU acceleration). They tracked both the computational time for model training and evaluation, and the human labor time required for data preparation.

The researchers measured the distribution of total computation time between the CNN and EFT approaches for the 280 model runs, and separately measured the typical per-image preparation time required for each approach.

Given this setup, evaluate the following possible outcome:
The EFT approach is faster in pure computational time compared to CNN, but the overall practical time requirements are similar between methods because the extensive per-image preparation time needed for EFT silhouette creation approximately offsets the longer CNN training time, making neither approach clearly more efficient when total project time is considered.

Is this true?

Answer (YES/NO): NO